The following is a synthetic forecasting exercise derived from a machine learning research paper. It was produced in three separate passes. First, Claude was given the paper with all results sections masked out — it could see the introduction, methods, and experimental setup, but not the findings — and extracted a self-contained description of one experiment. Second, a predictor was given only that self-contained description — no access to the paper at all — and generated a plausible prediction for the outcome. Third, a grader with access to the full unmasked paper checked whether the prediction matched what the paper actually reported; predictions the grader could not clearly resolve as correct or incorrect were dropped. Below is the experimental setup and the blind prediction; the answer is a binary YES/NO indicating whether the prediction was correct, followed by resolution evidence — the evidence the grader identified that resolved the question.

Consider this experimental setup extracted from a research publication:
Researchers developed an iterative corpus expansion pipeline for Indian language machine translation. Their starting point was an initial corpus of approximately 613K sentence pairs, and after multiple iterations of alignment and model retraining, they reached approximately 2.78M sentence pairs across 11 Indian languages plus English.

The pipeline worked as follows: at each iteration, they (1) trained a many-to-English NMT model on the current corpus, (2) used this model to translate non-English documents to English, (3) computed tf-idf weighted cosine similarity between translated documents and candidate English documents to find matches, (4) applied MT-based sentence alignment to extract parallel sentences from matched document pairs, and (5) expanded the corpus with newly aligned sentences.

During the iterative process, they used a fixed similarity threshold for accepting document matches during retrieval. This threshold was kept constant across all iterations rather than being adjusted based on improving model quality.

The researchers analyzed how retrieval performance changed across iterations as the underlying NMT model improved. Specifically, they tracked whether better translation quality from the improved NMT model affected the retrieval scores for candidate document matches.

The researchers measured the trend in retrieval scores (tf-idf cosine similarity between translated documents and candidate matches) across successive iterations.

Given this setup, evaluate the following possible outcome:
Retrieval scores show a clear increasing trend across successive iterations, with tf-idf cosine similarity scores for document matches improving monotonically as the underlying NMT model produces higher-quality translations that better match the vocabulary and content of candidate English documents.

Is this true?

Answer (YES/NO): YES